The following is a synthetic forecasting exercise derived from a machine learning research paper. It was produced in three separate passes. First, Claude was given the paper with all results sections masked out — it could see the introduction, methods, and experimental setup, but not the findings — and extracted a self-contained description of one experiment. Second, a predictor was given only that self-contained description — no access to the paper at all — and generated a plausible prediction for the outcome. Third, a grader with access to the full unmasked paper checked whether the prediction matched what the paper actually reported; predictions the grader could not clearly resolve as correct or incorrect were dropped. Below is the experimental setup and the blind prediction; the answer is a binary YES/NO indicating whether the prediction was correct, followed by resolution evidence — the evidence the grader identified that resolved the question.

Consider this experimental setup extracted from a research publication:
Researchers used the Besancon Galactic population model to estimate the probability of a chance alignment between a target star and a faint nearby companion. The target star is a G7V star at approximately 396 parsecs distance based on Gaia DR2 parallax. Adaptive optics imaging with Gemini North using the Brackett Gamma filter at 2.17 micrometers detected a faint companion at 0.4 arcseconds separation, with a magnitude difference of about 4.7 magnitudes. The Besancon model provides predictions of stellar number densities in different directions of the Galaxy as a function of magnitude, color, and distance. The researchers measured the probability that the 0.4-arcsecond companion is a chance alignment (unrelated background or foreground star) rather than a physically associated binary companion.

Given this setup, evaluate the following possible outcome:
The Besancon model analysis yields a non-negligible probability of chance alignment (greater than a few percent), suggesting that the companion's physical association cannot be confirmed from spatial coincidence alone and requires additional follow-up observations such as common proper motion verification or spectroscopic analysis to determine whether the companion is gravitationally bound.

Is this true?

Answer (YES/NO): NO